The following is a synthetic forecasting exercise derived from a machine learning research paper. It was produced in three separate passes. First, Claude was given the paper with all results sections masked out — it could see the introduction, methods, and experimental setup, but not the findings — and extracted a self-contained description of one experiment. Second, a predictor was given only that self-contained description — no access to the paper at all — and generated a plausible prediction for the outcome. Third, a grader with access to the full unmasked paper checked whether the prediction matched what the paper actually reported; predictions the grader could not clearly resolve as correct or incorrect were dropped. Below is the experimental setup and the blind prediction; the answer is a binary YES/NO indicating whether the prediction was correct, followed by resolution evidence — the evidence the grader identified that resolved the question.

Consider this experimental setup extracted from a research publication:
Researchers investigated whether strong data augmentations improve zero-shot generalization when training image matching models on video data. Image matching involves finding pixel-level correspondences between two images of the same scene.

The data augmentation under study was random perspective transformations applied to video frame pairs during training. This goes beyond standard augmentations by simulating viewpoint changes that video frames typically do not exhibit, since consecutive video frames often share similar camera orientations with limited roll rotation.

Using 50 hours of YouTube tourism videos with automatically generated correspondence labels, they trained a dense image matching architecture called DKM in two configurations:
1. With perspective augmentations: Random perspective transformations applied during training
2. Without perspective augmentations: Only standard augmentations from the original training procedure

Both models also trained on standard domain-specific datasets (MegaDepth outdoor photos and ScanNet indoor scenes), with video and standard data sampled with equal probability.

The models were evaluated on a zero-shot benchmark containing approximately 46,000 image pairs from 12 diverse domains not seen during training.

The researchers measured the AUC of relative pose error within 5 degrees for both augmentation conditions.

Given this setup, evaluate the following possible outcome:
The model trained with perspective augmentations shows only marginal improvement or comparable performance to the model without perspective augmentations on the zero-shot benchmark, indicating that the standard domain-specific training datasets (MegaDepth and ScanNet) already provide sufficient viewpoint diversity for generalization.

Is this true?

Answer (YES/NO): NO